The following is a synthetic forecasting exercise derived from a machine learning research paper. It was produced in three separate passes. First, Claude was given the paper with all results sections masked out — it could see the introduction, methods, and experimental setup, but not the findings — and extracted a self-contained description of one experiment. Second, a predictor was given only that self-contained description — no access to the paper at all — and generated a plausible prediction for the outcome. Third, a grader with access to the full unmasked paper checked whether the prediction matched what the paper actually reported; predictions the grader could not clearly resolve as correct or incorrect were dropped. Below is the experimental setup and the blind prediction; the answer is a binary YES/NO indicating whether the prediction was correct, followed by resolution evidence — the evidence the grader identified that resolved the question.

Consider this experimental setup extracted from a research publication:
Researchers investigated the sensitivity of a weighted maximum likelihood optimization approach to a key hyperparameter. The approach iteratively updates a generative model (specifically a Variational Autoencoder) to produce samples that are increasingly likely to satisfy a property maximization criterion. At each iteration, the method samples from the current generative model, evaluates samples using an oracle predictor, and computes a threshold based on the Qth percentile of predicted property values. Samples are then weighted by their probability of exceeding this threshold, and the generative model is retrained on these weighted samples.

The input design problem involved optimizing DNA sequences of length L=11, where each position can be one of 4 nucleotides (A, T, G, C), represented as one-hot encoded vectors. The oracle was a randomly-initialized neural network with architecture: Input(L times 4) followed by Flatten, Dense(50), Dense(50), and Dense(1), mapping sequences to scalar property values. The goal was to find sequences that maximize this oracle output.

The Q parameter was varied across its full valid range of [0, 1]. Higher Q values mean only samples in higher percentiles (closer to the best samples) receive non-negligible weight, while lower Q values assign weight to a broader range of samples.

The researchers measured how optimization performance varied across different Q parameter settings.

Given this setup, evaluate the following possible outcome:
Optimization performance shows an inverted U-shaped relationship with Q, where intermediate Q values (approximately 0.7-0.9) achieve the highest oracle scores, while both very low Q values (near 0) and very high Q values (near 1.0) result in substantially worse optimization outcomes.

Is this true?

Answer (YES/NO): NO